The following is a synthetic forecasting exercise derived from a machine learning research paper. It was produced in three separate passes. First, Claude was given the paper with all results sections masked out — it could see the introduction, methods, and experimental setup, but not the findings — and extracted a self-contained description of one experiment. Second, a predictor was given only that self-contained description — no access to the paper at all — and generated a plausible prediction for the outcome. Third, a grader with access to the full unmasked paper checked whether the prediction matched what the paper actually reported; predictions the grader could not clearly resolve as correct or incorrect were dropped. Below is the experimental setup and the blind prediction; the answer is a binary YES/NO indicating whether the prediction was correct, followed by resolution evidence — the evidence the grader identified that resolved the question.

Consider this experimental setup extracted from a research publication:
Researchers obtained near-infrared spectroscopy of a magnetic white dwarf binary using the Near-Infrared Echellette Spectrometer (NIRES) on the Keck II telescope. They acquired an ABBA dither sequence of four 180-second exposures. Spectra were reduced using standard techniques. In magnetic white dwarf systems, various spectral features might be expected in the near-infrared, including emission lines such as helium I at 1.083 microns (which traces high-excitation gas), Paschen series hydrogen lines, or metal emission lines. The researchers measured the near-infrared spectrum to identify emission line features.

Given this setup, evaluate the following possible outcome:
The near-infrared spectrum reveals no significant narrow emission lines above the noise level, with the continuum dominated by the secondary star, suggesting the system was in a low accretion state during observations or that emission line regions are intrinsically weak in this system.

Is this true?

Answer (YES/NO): NO